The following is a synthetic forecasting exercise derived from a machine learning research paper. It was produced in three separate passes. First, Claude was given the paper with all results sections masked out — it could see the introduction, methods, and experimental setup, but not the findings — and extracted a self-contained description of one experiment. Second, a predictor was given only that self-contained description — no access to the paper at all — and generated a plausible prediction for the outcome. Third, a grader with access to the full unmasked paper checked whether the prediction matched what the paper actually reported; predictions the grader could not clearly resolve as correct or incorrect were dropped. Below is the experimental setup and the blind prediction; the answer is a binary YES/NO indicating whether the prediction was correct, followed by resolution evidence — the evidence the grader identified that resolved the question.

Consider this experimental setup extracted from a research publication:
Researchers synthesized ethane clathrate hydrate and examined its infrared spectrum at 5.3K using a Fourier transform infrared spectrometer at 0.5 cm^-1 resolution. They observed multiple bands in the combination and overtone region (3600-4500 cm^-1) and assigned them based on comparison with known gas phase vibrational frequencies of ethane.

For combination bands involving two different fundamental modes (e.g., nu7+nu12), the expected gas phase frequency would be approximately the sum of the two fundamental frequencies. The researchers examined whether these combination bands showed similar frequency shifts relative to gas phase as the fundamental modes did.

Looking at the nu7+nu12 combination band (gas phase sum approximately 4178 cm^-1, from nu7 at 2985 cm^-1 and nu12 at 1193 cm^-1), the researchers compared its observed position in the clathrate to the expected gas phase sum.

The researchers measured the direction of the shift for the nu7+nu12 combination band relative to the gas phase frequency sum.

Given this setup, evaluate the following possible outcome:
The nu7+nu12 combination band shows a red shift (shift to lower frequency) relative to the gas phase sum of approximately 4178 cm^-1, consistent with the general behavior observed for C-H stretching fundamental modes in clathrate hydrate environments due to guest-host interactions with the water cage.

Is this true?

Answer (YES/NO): YES